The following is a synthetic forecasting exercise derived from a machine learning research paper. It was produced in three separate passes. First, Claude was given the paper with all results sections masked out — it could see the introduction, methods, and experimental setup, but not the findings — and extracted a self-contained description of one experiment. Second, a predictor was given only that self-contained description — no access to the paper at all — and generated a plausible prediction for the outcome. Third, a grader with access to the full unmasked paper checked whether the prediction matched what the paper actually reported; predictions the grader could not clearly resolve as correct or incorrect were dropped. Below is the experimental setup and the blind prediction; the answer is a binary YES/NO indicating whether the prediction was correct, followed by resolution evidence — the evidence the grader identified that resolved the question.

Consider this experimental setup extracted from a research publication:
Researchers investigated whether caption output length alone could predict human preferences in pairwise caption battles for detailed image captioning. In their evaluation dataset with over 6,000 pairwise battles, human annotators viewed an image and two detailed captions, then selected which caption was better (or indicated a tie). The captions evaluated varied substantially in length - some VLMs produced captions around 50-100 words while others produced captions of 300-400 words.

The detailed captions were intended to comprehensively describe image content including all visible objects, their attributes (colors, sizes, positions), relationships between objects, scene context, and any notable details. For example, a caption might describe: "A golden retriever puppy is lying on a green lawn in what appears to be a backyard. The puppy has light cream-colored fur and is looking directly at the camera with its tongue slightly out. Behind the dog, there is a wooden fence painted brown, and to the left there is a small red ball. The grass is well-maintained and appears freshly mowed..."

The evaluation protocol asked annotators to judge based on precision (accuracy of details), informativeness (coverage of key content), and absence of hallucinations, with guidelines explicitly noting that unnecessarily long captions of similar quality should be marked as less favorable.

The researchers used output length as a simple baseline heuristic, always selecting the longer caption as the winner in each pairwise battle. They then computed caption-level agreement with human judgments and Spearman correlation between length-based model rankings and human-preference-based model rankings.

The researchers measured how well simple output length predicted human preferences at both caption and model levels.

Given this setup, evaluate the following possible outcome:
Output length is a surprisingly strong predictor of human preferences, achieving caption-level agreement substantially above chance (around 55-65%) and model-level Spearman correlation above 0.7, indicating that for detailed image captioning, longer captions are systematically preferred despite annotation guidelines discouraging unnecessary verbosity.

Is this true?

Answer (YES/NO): YES